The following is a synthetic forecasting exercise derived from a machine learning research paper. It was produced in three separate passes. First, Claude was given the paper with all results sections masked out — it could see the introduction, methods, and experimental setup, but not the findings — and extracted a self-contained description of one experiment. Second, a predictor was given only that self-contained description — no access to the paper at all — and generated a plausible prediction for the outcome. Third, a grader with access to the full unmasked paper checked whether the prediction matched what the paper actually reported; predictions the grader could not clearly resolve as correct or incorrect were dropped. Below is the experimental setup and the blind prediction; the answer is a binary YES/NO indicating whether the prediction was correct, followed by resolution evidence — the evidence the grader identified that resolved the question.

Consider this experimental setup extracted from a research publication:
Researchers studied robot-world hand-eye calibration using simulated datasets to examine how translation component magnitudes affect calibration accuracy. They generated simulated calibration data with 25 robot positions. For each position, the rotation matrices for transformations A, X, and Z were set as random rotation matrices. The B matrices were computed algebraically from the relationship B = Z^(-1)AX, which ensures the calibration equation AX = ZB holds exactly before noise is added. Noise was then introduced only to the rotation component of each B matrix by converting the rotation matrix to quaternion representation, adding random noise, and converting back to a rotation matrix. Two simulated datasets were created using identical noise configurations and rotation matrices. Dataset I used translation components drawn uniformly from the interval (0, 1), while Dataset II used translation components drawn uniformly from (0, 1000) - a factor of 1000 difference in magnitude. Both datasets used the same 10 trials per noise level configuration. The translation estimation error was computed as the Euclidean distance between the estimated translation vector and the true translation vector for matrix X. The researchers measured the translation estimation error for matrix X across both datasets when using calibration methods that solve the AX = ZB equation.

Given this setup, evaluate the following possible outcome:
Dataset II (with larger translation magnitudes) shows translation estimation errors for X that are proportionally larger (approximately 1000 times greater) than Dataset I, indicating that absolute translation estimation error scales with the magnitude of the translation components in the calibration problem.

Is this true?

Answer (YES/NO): NO